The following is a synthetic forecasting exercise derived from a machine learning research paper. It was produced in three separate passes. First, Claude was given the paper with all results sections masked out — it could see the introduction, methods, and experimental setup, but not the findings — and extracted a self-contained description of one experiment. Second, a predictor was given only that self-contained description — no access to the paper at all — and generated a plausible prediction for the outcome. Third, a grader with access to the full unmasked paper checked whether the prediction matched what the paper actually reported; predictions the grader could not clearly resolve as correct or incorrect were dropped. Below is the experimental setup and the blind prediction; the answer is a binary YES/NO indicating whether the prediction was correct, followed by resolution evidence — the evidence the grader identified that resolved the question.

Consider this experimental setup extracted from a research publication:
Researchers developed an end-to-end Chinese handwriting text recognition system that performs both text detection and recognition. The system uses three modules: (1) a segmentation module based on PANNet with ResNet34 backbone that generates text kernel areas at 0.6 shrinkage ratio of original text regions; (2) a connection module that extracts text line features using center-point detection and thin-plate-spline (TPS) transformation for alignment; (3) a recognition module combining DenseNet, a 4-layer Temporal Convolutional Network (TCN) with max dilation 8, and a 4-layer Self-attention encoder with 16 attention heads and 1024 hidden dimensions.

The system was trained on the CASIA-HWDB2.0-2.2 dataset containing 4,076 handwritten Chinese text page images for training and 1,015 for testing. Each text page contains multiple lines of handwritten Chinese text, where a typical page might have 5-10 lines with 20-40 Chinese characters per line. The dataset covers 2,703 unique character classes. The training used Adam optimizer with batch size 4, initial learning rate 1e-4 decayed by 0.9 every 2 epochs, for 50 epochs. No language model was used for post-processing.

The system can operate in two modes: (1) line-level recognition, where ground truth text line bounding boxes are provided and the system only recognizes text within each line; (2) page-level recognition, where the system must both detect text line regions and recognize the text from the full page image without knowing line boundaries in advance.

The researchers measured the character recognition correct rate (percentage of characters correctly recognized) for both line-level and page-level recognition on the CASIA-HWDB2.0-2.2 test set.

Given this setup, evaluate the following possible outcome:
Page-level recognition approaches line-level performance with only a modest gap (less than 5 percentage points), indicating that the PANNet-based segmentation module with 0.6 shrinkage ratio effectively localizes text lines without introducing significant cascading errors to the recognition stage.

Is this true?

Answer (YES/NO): YES